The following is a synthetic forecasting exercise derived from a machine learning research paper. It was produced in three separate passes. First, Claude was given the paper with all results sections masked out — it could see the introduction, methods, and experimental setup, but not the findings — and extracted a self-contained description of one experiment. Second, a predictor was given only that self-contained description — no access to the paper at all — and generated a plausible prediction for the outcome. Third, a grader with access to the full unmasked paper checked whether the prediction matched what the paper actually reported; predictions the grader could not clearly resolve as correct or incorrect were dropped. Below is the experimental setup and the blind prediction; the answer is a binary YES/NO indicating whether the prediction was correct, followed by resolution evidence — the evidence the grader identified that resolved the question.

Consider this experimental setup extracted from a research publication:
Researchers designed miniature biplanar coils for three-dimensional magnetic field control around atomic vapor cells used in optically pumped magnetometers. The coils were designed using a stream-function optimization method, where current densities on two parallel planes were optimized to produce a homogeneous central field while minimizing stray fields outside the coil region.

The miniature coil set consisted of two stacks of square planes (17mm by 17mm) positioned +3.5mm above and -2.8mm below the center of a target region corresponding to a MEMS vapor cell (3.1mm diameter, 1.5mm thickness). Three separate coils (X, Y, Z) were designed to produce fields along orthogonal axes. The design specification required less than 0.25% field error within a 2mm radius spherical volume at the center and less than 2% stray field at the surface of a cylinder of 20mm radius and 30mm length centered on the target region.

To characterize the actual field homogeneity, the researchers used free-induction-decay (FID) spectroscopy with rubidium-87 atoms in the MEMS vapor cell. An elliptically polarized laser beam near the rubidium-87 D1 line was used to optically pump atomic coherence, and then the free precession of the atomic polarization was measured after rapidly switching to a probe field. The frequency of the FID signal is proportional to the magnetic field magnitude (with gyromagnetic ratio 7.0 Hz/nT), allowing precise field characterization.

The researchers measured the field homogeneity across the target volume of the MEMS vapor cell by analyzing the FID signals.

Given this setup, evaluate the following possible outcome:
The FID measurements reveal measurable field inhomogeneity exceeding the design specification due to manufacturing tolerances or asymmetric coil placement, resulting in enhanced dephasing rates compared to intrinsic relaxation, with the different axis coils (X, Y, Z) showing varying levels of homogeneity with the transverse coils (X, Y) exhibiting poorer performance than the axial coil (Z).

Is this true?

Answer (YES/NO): NO